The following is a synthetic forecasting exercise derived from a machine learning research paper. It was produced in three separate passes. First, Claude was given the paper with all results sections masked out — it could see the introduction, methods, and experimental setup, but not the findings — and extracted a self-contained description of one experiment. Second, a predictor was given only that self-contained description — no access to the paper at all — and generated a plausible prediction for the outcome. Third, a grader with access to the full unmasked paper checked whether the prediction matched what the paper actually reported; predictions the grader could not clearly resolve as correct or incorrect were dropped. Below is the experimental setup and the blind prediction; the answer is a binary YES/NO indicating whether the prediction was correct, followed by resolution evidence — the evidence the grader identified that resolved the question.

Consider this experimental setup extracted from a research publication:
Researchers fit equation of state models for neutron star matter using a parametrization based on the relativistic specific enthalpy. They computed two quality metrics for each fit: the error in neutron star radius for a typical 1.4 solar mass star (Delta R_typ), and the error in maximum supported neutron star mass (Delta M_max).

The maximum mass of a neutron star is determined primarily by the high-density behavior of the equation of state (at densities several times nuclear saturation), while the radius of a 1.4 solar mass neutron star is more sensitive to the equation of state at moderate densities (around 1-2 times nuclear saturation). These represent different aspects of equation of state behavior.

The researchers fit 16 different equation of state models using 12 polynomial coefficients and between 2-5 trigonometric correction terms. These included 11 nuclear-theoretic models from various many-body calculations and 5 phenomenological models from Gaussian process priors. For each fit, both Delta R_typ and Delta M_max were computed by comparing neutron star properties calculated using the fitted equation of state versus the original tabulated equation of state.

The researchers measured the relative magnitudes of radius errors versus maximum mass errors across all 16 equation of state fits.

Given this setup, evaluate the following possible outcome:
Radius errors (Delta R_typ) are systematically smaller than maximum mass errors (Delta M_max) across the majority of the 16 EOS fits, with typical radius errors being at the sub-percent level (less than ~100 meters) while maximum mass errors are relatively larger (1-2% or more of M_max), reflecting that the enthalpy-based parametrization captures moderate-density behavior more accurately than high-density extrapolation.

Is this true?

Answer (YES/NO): NO